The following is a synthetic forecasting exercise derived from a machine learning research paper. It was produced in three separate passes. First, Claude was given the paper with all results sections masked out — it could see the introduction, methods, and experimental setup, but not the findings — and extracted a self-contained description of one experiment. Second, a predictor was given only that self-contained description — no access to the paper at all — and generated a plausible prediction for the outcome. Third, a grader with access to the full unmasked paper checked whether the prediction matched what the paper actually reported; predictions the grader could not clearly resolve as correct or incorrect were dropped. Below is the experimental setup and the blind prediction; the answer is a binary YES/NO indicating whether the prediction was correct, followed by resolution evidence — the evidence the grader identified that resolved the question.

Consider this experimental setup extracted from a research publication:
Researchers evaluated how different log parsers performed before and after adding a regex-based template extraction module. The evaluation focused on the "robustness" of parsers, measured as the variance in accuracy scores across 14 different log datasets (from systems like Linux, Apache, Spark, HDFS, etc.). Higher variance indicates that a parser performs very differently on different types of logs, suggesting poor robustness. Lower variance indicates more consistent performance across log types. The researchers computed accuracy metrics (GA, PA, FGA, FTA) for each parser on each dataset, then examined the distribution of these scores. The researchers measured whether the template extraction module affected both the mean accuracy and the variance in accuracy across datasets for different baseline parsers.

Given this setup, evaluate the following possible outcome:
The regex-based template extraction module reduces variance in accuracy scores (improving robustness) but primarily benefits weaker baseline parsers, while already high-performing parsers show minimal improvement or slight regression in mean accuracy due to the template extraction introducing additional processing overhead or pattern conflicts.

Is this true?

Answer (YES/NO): NO